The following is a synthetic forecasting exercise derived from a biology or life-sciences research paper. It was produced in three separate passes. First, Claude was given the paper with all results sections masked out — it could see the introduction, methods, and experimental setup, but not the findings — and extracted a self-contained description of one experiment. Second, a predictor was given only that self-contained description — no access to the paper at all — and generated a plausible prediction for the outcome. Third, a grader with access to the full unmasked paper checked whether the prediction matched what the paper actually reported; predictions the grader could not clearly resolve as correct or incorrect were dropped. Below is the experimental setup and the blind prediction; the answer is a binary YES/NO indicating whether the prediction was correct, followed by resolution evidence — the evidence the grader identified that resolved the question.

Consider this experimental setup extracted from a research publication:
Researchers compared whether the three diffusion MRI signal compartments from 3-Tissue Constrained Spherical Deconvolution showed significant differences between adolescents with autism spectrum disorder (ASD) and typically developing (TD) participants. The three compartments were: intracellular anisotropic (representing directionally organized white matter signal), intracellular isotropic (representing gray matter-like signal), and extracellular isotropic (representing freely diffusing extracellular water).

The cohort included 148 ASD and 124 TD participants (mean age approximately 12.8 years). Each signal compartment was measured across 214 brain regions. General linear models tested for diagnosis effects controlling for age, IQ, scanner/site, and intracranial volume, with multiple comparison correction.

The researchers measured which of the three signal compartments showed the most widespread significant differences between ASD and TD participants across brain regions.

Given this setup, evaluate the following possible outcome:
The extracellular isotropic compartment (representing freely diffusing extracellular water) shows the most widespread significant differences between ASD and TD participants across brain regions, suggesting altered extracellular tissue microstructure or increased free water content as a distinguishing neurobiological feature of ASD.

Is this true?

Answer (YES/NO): YES